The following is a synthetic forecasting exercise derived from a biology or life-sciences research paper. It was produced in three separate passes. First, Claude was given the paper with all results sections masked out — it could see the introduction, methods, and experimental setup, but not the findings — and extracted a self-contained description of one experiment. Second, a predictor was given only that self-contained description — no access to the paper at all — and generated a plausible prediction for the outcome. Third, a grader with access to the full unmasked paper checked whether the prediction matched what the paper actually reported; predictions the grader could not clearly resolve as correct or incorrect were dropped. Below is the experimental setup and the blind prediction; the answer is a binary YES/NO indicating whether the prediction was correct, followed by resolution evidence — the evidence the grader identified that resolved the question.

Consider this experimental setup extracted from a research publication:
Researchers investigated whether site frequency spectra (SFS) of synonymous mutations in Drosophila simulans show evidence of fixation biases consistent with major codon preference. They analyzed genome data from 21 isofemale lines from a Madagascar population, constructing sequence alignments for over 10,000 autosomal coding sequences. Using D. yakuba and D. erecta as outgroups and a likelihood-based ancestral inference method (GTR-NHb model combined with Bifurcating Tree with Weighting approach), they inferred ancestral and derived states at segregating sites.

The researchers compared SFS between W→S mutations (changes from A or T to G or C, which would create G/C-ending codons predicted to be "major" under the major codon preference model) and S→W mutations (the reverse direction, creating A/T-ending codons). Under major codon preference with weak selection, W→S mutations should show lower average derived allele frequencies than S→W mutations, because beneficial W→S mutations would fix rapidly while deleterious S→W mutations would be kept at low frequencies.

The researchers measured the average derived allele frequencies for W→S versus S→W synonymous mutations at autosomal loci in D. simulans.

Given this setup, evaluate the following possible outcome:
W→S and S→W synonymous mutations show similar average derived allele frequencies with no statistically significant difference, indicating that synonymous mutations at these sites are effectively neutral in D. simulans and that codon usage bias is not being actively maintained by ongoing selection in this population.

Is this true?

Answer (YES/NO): NO